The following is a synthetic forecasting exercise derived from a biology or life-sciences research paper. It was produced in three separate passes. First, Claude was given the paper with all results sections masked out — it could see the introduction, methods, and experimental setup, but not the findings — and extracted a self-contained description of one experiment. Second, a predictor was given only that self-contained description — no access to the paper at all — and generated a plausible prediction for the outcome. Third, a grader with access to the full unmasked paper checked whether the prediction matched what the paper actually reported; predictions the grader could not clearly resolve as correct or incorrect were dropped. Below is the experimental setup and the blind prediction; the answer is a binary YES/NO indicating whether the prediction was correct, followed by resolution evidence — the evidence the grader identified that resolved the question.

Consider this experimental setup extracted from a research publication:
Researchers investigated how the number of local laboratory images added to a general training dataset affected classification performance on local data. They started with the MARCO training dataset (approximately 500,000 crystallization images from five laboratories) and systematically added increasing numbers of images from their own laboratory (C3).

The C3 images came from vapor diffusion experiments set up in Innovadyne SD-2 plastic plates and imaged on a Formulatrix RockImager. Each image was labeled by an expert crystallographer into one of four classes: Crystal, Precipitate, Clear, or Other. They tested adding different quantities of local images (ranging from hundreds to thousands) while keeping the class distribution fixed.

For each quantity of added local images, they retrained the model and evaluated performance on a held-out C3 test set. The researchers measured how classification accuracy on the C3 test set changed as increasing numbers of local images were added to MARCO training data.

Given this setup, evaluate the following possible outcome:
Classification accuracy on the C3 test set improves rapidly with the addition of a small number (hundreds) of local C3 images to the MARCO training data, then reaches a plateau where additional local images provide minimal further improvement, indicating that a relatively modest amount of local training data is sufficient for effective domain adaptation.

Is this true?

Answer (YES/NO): NO